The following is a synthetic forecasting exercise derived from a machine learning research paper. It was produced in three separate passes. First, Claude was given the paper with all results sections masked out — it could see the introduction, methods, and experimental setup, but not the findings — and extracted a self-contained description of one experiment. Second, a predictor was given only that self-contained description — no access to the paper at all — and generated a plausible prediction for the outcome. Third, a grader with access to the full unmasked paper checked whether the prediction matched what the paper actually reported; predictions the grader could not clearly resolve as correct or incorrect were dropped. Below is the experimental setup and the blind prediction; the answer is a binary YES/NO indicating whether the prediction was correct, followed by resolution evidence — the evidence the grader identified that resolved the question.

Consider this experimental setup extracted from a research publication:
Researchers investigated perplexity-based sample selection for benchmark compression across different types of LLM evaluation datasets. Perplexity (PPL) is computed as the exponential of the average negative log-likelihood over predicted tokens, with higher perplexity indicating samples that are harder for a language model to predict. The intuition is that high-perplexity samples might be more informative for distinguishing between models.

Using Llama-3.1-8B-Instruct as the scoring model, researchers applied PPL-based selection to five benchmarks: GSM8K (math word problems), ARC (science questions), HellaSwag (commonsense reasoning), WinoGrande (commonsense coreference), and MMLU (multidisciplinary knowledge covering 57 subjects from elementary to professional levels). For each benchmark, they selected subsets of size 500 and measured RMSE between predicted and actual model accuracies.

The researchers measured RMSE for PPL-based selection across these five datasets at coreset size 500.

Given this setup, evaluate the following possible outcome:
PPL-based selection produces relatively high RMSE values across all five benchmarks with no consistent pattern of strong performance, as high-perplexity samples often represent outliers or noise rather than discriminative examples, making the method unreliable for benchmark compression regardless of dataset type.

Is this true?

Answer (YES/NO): NO